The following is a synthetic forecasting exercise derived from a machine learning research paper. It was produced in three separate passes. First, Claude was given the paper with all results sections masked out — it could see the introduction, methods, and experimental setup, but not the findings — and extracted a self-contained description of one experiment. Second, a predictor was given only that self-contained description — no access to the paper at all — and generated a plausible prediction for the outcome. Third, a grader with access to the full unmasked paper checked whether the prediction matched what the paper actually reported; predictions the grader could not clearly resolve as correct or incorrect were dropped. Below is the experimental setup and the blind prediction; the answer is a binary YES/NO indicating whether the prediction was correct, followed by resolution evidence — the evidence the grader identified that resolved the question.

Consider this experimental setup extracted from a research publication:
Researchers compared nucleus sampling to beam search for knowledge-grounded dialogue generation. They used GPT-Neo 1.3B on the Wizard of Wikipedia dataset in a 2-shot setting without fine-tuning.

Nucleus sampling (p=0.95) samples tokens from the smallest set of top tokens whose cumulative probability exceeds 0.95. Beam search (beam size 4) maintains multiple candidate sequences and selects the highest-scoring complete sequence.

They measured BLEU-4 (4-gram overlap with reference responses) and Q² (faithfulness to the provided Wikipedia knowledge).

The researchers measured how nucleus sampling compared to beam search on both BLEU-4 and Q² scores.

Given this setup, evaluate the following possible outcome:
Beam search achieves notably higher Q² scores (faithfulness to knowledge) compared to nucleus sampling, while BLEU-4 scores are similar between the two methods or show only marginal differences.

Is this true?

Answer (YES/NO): NO